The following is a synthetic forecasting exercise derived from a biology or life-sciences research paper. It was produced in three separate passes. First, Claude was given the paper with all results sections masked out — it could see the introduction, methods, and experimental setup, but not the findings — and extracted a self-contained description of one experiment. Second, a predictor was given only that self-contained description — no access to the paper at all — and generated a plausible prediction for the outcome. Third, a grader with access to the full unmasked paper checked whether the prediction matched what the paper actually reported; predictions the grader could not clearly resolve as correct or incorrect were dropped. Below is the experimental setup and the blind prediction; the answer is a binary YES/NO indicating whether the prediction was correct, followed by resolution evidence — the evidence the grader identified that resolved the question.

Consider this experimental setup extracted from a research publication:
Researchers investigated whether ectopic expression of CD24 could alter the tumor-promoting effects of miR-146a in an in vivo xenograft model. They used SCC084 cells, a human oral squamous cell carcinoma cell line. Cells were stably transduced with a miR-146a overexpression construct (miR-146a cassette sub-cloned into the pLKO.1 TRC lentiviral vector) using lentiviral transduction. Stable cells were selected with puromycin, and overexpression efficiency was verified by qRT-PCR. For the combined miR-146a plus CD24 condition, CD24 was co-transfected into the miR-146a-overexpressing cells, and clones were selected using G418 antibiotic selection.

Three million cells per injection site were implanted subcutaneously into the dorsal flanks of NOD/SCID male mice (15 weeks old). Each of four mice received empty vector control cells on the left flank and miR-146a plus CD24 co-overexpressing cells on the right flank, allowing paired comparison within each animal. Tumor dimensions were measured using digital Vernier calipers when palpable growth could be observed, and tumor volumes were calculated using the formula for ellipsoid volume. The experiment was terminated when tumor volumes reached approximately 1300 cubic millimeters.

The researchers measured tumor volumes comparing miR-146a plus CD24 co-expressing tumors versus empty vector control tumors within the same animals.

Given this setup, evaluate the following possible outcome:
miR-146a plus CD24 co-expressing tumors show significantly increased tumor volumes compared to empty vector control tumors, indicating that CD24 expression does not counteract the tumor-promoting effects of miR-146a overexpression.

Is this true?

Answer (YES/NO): NO